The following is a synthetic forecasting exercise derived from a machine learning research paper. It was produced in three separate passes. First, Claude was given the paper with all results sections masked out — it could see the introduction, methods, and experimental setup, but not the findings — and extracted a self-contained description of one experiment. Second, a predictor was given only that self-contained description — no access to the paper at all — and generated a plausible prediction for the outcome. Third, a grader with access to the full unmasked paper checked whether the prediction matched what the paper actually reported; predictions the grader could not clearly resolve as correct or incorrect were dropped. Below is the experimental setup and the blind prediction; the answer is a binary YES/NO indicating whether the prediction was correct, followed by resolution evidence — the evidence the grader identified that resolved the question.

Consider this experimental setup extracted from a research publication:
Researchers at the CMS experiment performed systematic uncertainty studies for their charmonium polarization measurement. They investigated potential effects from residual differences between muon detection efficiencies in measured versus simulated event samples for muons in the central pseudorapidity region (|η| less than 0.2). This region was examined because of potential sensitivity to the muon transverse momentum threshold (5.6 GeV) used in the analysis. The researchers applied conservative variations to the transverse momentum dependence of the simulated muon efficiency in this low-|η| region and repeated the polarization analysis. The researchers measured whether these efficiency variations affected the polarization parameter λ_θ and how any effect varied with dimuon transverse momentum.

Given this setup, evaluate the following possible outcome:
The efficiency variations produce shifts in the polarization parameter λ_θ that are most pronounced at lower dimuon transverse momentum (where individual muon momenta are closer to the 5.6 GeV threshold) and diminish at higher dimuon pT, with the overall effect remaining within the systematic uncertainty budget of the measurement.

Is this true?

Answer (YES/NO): YES